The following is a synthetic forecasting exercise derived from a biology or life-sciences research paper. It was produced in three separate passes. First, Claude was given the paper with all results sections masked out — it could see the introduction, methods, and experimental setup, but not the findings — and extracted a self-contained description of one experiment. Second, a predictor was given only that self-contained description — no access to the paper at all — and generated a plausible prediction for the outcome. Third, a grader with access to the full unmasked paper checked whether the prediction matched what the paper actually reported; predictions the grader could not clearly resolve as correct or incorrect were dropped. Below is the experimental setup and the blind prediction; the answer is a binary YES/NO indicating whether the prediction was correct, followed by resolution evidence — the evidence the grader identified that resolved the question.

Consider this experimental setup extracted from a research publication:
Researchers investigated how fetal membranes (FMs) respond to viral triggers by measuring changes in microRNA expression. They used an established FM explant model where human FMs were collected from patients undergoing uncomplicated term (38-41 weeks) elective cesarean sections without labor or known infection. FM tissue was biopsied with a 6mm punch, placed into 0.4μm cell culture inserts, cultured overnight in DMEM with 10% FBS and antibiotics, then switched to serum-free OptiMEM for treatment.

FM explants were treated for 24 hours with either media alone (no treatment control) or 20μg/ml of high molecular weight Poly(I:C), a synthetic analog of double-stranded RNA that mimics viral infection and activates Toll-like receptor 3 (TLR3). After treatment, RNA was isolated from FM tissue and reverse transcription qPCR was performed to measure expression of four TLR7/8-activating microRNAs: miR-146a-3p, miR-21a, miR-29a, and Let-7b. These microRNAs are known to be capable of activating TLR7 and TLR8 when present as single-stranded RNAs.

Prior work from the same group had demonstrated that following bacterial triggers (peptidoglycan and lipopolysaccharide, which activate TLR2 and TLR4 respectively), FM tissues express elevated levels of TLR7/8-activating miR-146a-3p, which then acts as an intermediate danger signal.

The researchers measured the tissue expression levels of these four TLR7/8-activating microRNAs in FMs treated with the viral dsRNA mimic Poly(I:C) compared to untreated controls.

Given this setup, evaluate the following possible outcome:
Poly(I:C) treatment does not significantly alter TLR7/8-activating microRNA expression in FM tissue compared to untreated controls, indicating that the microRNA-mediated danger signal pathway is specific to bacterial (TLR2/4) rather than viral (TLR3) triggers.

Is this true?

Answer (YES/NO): NO